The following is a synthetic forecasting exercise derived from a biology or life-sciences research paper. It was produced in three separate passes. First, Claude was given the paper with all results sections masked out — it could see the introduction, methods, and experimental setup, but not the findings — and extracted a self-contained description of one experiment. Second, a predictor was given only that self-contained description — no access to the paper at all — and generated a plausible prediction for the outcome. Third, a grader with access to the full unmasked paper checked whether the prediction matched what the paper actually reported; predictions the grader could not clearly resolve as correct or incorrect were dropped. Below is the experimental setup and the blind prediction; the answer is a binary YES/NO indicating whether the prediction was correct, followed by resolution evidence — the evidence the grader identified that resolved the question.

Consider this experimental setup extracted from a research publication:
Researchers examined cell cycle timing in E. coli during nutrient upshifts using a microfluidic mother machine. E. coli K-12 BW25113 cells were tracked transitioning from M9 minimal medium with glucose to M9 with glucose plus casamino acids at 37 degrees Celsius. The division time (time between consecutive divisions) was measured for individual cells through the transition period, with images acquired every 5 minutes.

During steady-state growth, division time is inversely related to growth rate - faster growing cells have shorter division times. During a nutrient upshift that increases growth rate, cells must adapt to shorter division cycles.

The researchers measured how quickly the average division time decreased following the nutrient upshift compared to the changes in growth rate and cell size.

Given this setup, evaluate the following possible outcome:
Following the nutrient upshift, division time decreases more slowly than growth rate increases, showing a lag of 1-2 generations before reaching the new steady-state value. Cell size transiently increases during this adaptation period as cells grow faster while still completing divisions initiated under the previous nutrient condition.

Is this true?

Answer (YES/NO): NO